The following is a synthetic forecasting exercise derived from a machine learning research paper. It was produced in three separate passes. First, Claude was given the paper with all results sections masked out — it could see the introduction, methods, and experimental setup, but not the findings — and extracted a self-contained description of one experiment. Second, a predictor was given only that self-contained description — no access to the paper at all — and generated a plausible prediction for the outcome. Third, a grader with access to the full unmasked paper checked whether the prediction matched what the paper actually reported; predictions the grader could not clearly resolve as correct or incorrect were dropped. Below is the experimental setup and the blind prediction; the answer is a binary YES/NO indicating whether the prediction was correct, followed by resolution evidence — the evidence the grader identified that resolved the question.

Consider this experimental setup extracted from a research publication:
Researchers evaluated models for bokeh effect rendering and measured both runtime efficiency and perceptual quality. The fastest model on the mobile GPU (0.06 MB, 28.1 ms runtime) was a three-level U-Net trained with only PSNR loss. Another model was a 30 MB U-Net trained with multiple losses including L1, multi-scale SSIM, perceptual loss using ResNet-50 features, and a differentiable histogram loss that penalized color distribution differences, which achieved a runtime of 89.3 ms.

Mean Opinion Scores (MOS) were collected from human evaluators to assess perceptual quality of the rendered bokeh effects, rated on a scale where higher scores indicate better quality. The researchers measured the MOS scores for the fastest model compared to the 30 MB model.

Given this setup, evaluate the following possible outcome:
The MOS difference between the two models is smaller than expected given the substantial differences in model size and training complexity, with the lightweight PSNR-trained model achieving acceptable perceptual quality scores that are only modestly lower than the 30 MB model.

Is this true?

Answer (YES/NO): NO